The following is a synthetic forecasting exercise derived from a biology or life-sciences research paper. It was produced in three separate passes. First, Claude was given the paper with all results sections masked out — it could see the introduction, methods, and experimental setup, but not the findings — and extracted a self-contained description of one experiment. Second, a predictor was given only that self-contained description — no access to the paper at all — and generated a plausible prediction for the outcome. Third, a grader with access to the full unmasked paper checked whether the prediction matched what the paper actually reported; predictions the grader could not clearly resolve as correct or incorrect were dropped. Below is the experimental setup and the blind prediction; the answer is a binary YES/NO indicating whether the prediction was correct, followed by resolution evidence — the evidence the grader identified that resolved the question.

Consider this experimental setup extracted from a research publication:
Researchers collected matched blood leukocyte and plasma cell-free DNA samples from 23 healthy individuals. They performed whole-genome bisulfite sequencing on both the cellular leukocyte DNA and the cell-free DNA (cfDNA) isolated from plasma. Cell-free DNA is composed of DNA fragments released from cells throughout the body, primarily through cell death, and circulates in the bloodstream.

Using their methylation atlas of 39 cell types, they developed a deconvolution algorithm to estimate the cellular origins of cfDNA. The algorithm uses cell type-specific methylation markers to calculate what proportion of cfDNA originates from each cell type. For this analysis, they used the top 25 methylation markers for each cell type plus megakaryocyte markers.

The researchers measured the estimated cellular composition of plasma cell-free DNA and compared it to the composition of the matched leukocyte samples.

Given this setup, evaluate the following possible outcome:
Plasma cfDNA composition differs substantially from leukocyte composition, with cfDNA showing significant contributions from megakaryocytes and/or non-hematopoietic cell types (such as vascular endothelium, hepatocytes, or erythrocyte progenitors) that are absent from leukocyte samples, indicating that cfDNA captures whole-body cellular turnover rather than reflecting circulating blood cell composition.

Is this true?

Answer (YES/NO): YES